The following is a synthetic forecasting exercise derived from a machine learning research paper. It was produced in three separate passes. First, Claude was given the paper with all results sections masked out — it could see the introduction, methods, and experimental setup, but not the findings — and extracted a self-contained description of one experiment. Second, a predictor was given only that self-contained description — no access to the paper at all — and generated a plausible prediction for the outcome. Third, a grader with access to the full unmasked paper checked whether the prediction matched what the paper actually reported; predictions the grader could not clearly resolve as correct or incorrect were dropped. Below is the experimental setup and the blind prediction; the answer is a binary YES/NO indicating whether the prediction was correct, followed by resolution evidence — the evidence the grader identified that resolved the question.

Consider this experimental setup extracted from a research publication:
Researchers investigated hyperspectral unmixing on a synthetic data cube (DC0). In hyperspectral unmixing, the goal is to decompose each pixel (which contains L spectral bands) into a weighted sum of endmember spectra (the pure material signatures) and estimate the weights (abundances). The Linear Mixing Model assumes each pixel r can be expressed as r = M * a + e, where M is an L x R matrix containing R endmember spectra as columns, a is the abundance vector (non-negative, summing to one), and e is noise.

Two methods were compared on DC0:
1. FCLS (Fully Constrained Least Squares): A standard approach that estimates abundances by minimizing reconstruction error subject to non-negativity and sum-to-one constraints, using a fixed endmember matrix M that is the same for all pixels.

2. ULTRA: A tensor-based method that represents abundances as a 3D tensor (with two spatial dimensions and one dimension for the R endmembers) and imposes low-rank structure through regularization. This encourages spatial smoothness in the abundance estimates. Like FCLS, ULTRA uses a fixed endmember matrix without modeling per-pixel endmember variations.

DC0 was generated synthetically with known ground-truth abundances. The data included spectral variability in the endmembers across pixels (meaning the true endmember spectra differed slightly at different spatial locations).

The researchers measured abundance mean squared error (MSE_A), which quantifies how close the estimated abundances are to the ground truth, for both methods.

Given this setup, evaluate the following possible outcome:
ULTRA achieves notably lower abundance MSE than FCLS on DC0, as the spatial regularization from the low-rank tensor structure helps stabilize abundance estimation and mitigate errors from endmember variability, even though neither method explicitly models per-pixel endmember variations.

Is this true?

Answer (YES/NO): NO